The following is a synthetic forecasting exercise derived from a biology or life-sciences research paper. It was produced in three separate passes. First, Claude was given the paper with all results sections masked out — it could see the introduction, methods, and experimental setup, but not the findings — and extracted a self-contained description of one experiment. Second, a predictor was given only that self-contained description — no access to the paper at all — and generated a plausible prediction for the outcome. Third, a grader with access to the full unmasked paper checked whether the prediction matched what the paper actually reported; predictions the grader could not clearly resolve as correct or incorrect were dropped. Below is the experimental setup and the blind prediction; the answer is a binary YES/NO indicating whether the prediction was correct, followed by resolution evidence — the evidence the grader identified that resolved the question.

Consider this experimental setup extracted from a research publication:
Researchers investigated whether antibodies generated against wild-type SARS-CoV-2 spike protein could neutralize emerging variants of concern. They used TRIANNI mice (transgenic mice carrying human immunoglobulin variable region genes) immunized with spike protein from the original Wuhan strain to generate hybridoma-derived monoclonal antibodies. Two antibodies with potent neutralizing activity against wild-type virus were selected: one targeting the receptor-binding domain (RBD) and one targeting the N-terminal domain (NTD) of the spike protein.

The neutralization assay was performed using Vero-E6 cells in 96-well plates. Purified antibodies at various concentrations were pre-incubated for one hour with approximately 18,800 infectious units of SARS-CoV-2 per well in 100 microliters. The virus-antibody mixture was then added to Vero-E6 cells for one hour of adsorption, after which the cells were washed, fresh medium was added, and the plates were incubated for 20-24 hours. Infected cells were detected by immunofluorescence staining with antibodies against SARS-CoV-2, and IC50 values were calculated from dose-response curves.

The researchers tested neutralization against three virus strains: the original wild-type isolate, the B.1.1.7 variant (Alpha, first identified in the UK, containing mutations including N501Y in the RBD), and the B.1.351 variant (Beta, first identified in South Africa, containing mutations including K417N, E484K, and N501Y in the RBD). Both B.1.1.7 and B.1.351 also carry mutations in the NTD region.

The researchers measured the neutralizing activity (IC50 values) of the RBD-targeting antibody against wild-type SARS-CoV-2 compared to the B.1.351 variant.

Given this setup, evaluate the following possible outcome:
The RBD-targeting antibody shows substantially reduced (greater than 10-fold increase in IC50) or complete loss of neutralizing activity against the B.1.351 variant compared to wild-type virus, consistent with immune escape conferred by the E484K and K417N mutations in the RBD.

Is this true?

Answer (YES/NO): NO